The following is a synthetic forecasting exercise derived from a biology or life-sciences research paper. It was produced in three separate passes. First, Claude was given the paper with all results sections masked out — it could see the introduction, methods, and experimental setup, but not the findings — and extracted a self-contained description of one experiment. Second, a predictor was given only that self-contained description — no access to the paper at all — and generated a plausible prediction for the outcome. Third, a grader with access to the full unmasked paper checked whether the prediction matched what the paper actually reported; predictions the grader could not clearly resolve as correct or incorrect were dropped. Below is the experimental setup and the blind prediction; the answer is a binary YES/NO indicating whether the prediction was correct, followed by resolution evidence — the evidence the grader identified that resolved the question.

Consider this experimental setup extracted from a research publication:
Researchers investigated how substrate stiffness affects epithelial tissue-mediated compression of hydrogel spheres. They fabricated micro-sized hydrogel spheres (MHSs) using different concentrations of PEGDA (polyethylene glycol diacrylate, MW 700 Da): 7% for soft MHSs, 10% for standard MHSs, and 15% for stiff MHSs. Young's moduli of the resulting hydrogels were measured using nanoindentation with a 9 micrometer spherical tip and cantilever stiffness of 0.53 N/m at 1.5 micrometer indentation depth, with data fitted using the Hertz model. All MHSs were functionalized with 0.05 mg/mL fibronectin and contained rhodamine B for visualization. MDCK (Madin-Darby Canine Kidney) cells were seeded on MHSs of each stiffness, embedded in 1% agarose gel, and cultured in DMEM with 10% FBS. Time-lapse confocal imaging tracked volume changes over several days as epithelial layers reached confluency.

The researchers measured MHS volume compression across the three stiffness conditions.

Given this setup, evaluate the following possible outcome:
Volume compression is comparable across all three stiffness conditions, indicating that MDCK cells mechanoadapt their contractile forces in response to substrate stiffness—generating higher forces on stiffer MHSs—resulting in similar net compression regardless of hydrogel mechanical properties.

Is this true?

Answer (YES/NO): NO